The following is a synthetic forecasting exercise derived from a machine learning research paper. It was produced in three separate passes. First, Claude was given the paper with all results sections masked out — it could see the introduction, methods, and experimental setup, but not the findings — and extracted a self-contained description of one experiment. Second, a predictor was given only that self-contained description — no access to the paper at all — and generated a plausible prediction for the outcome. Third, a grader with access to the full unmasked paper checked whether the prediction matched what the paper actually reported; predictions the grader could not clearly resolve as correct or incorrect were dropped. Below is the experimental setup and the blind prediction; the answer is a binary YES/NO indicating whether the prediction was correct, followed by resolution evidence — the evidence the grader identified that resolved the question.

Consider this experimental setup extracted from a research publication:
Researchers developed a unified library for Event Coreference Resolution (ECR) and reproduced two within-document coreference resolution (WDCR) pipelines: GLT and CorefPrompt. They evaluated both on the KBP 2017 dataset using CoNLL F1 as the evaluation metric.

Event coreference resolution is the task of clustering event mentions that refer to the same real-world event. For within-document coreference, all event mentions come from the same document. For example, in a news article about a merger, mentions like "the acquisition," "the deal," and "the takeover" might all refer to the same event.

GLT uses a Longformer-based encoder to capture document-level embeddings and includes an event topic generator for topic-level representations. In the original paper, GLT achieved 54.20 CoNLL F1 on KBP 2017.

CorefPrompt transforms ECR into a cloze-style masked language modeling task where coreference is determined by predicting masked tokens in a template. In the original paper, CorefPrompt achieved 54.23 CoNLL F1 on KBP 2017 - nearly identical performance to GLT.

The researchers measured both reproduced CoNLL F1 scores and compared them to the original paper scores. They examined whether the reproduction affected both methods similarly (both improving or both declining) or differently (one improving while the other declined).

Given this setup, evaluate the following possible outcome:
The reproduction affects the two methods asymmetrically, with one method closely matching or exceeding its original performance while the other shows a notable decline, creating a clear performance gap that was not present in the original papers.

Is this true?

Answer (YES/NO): YES